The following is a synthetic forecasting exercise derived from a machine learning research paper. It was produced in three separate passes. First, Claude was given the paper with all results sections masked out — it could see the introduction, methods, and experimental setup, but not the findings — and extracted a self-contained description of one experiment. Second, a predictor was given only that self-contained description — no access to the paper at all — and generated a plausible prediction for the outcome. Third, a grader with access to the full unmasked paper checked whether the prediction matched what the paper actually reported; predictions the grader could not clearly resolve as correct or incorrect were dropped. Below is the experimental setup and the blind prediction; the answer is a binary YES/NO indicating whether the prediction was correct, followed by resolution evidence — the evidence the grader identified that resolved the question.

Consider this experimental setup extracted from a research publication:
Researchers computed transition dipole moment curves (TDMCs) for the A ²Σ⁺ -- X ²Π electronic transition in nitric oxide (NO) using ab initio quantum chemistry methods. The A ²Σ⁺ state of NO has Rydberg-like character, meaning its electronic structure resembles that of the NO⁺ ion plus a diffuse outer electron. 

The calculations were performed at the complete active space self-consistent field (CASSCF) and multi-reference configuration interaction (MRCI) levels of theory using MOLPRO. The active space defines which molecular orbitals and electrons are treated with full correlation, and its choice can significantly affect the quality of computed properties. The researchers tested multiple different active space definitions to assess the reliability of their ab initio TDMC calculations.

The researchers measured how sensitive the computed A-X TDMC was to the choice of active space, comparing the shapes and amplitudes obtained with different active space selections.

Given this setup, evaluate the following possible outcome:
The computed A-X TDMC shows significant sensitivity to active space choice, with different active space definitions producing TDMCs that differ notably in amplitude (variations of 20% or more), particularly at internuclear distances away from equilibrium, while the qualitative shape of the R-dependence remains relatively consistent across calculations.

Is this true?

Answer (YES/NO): NO